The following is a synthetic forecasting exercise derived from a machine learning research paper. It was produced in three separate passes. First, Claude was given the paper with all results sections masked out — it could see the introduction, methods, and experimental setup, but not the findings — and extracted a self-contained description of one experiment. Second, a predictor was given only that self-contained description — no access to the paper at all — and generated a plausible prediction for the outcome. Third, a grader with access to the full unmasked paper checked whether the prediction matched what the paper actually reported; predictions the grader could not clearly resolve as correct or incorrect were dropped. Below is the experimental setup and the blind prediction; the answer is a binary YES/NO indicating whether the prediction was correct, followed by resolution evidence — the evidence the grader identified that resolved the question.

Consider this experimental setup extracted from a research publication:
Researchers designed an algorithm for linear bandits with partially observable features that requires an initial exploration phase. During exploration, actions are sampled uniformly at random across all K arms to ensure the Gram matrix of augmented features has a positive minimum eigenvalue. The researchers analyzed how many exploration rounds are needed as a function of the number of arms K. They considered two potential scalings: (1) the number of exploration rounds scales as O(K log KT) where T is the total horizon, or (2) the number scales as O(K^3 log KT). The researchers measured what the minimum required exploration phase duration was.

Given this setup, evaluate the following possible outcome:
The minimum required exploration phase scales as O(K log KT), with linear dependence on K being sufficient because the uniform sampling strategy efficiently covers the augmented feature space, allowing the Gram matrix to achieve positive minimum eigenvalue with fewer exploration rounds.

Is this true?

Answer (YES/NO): NO